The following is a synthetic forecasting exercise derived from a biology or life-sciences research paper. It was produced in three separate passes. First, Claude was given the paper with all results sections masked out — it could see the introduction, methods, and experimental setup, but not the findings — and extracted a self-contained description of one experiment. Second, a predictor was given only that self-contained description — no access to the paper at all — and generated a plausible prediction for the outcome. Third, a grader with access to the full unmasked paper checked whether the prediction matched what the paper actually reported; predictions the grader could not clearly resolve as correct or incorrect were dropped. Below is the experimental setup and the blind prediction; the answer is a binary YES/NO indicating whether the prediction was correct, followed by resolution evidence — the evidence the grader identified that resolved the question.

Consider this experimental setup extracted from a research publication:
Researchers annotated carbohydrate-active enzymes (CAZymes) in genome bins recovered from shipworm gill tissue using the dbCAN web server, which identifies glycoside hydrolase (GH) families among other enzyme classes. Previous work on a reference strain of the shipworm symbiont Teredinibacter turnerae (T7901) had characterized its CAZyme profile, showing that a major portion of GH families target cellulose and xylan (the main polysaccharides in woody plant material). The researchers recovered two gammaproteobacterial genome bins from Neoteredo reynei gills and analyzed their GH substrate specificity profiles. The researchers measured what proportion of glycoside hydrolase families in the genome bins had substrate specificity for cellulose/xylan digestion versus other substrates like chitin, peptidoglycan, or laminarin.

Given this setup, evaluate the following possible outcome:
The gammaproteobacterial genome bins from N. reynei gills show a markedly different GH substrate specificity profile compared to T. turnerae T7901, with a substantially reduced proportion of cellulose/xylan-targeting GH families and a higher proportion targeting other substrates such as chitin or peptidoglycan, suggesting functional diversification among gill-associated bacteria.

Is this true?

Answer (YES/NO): NO